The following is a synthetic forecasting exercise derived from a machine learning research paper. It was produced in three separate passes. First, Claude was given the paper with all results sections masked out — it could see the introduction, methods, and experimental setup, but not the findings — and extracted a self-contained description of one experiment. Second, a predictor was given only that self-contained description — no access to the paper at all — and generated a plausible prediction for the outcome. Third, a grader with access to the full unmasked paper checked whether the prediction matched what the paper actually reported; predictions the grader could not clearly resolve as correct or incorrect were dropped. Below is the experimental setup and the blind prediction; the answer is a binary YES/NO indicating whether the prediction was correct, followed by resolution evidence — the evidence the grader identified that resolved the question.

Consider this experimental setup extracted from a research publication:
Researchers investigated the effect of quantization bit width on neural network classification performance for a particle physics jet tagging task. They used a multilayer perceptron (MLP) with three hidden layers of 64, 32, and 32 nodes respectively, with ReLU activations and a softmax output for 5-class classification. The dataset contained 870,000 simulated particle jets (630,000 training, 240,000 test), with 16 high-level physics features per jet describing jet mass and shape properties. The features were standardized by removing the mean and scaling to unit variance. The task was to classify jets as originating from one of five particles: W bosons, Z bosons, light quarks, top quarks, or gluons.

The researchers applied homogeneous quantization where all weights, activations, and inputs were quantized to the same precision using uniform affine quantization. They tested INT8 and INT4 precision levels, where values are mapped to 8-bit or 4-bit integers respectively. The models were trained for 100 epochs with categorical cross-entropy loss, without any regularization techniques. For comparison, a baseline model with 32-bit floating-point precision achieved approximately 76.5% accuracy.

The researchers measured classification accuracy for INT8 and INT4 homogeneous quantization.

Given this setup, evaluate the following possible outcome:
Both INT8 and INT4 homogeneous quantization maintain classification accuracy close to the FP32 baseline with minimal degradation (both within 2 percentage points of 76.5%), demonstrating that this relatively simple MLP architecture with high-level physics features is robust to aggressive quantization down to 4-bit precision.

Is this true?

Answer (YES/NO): NO